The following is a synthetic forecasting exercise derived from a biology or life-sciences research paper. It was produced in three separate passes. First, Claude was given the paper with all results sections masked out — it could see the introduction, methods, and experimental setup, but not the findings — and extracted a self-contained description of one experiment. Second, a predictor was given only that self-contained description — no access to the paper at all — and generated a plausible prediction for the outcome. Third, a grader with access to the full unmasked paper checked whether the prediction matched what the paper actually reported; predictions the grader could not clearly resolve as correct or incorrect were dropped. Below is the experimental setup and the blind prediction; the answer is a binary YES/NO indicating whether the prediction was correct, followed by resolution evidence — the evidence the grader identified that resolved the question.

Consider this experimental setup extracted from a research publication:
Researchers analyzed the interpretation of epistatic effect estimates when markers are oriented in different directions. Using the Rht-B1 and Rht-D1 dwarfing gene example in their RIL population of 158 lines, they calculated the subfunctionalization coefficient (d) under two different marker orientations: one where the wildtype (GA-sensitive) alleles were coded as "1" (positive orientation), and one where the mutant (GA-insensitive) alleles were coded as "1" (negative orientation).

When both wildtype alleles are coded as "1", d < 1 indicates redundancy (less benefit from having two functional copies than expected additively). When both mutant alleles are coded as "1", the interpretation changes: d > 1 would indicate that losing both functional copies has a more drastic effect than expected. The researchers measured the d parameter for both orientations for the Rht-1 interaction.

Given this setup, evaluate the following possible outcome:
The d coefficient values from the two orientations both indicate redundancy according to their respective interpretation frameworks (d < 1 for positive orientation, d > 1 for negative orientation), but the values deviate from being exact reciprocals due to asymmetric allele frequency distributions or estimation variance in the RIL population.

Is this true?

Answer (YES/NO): YES